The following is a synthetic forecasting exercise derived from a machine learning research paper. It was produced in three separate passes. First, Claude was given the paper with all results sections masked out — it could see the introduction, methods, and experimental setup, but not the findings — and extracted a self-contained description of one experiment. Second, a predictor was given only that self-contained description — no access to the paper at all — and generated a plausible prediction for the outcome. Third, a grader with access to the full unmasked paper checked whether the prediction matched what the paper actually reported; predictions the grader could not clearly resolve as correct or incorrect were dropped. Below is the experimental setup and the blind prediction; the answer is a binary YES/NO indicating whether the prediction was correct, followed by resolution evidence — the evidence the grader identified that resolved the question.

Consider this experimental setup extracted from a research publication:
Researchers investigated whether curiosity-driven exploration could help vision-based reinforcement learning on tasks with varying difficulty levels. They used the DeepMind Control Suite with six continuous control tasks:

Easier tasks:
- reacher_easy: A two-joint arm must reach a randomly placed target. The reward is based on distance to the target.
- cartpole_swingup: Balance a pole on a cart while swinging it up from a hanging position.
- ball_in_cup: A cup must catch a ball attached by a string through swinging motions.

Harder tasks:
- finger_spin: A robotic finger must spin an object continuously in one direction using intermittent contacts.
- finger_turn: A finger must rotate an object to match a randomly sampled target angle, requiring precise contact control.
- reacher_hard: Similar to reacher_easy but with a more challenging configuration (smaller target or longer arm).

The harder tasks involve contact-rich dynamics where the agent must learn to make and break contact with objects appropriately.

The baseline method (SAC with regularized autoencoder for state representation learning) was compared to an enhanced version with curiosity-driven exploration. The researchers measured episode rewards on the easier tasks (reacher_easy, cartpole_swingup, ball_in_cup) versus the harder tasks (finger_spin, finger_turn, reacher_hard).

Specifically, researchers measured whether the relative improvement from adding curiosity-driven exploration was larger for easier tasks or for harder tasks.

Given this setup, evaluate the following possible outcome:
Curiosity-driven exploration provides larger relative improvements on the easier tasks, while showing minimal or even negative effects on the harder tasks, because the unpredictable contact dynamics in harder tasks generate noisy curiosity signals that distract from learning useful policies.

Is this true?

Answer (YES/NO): NO